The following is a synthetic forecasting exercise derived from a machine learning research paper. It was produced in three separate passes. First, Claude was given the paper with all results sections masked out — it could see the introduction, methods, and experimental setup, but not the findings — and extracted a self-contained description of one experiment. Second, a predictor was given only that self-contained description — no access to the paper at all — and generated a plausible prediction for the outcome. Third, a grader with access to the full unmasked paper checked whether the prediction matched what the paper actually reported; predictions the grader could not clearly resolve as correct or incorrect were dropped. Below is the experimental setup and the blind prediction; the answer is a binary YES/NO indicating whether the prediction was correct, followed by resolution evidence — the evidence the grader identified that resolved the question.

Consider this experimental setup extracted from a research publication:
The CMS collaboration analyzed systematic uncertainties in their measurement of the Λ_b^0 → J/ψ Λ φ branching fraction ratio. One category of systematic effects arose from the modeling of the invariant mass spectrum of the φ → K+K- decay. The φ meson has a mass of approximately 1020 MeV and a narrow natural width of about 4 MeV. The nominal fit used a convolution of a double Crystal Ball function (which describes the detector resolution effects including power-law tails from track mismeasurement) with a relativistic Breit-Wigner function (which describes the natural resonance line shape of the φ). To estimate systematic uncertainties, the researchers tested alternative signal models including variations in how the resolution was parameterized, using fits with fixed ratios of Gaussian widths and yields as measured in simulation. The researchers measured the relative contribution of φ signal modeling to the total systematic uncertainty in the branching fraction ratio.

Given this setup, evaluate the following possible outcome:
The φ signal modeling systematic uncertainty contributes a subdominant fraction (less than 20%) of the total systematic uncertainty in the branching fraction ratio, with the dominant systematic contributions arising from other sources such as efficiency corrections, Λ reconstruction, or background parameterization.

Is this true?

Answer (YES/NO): YES